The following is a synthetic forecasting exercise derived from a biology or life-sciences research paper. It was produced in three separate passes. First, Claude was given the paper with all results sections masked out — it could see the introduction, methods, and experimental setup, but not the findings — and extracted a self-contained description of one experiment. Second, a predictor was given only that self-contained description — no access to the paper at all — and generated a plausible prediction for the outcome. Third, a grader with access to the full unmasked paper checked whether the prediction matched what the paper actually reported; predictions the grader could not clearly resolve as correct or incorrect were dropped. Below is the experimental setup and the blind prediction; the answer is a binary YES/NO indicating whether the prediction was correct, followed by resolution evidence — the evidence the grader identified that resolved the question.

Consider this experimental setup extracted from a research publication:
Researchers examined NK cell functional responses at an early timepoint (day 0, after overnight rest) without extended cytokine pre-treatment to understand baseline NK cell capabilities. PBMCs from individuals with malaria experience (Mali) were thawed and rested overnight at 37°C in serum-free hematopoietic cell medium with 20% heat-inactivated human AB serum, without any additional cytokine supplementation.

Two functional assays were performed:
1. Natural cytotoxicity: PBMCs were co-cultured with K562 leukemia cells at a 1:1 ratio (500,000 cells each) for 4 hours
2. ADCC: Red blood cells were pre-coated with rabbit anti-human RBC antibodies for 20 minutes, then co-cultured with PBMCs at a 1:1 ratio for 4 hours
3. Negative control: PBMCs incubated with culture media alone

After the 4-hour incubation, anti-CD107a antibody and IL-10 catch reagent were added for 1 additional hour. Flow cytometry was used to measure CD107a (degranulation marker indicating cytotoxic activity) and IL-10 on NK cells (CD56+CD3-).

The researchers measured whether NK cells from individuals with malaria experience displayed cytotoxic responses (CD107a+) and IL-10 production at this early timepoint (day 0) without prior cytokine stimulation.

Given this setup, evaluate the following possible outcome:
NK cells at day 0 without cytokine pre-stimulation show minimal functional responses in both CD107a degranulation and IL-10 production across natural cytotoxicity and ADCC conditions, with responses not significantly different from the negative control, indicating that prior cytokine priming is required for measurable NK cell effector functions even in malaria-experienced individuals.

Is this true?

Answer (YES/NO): NO